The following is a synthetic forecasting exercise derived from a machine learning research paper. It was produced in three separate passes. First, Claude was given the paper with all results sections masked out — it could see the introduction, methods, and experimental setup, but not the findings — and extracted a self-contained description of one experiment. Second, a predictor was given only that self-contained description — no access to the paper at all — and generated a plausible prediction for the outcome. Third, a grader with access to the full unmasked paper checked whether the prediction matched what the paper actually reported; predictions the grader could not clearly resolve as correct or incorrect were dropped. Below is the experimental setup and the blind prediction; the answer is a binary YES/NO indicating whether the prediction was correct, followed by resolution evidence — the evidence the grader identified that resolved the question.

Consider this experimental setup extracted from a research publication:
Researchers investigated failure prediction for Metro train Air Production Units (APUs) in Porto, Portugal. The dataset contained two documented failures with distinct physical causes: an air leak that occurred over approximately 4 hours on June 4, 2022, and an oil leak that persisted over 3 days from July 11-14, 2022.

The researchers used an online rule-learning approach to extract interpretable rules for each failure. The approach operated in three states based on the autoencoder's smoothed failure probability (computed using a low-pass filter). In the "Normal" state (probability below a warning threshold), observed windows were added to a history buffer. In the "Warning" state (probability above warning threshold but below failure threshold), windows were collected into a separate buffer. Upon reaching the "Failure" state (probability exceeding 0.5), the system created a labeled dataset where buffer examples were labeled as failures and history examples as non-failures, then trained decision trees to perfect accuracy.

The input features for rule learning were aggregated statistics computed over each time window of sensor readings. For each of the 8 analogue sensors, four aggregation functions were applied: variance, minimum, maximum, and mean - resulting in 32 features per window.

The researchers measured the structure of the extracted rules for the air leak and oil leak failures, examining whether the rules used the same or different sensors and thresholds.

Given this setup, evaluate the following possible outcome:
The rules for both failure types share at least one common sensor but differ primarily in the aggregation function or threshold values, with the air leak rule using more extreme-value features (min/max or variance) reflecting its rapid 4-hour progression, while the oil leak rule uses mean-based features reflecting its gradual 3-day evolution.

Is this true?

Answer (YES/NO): NO